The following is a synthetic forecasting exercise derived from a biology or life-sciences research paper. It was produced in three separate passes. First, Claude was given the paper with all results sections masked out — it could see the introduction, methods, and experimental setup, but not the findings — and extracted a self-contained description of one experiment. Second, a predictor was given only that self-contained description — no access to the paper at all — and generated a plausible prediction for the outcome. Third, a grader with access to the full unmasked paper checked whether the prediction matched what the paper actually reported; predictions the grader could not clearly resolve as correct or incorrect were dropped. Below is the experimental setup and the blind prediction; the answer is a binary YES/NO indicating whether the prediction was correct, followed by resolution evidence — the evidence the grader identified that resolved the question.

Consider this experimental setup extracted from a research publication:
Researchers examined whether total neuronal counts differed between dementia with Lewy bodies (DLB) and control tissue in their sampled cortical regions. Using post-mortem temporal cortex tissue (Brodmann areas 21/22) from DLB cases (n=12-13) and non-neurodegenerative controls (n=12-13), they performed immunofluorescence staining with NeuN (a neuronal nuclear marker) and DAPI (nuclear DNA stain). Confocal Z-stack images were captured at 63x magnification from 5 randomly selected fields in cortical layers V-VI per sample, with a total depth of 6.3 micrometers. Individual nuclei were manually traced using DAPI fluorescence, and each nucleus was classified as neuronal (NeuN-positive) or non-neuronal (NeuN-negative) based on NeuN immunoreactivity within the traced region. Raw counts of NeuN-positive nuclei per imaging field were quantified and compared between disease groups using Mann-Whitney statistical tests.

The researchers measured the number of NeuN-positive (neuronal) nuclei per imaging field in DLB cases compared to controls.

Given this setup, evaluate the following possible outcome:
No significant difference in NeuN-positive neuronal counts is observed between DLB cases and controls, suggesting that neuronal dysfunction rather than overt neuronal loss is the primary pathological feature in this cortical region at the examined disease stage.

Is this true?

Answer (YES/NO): YES